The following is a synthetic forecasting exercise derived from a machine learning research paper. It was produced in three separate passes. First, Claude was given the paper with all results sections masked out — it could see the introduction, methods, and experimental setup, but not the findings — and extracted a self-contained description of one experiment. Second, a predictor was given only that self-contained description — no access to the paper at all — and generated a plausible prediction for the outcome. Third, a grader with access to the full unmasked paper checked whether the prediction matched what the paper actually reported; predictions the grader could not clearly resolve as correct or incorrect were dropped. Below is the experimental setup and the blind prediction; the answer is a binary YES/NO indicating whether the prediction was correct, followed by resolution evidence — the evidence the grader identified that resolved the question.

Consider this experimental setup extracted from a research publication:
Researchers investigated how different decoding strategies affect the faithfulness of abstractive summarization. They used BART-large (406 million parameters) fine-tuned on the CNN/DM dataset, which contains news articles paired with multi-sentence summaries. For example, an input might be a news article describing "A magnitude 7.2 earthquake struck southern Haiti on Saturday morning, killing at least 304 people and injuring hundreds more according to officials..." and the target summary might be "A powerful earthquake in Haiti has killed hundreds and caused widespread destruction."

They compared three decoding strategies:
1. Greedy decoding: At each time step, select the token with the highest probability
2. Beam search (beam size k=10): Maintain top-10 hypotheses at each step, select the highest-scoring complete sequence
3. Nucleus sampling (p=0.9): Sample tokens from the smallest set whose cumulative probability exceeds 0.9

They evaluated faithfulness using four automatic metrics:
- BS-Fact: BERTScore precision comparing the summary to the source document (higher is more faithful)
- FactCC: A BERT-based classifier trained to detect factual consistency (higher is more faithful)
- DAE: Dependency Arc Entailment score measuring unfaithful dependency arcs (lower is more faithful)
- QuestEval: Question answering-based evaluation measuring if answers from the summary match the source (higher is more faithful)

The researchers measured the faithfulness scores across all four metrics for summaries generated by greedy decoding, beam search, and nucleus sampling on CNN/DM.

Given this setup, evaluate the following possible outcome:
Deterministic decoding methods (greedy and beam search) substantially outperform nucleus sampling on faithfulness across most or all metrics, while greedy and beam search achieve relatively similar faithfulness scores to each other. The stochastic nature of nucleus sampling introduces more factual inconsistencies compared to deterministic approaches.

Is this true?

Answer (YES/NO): NO